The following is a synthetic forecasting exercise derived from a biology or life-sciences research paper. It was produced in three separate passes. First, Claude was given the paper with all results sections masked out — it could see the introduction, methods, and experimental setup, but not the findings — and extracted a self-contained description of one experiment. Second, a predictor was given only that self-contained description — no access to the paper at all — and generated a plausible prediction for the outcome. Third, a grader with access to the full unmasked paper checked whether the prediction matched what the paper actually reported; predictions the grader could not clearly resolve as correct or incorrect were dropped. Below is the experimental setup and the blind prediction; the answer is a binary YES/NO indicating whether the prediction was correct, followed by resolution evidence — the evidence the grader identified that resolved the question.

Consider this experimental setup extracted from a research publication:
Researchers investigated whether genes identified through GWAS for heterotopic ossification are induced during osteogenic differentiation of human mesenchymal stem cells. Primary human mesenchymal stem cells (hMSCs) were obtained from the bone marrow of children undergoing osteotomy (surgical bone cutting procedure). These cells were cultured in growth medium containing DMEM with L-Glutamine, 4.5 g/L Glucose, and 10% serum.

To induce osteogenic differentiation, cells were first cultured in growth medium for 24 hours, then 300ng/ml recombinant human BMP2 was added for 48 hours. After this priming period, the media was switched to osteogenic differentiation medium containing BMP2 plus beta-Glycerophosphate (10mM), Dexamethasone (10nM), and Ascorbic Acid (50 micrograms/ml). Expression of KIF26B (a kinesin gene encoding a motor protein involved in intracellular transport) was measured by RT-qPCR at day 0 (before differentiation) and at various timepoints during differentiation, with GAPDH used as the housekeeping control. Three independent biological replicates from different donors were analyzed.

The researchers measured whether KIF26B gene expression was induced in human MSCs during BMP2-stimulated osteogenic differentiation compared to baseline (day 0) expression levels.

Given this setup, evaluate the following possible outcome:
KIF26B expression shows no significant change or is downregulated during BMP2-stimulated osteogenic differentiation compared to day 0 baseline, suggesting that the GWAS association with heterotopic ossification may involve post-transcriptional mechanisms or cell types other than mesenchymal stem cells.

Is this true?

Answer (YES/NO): NO